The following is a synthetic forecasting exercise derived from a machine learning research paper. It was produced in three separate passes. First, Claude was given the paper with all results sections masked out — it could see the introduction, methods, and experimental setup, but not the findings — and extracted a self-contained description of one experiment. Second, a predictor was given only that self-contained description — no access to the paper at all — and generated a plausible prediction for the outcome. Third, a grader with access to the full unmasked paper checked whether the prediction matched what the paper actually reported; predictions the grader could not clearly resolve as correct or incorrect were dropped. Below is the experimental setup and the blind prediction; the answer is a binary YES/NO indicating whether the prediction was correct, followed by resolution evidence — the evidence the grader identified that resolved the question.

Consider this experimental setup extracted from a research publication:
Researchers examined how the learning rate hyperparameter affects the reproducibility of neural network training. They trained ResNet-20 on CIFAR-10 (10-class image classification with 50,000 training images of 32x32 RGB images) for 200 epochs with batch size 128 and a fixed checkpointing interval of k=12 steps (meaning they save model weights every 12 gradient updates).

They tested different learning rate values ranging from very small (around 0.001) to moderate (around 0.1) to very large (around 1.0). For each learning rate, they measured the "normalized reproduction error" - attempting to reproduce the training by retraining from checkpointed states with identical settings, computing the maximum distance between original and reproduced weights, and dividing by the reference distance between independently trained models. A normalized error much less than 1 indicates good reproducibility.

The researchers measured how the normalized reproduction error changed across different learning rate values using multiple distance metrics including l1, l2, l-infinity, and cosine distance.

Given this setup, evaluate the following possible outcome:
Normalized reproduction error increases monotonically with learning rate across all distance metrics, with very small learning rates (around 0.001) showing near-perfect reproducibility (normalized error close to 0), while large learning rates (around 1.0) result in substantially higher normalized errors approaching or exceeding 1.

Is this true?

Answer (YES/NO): NO